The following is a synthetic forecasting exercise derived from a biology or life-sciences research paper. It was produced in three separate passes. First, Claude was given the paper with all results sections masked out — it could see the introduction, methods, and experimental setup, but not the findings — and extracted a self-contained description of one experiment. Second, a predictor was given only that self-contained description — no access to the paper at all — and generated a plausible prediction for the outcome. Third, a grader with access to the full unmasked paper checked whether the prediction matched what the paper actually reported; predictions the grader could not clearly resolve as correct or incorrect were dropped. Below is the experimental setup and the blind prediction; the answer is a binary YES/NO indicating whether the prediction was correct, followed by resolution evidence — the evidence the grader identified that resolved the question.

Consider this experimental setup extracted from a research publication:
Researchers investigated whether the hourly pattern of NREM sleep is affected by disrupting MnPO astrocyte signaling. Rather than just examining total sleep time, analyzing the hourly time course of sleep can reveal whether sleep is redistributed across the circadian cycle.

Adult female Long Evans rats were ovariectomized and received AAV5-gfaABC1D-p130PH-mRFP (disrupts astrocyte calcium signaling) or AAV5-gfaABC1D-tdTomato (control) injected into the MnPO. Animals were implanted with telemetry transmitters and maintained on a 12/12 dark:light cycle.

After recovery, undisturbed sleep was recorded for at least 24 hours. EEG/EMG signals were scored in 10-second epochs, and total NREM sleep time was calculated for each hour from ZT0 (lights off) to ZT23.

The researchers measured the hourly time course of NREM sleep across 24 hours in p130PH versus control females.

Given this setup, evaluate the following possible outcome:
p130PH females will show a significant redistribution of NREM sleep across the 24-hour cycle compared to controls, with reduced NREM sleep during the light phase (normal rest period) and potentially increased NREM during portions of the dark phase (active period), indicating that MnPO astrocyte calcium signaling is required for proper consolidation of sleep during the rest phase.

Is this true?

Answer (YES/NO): NO